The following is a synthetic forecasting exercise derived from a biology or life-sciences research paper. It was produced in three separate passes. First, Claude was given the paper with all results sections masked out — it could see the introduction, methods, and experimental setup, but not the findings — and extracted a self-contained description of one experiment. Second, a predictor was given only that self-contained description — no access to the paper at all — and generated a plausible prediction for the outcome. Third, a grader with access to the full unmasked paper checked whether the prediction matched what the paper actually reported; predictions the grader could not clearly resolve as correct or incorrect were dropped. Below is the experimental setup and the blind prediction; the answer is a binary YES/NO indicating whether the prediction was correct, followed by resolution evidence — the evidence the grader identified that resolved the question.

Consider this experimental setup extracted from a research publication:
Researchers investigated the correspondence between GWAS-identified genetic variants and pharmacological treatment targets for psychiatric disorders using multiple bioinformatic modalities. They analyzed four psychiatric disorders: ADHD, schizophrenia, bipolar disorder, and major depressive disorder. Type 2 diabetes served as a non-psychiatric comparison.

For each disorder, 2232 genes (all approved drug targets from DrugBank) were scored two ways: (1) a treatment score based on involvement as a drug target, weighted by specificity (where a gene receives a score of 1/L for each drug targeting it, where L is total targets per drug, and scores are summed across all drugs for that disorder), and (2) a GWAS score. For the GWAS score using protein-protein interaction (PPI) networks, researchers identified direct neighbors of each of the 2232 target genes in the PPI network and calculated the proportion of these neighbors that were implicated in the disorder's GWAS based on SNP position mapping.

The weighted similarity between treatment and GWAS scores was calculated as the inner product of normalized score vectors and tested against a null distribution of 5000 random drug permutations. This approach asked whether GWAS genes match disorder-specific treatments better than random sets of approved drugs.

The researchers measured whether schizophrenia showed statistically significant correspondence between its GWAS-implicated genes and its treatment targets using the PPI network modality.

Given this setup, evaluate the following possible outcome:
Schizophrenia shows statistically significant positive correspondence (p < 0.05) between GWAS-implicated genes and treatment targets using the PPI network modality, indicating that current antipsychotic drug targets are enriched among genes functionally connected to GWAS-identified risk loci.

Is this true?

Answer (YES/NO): NO